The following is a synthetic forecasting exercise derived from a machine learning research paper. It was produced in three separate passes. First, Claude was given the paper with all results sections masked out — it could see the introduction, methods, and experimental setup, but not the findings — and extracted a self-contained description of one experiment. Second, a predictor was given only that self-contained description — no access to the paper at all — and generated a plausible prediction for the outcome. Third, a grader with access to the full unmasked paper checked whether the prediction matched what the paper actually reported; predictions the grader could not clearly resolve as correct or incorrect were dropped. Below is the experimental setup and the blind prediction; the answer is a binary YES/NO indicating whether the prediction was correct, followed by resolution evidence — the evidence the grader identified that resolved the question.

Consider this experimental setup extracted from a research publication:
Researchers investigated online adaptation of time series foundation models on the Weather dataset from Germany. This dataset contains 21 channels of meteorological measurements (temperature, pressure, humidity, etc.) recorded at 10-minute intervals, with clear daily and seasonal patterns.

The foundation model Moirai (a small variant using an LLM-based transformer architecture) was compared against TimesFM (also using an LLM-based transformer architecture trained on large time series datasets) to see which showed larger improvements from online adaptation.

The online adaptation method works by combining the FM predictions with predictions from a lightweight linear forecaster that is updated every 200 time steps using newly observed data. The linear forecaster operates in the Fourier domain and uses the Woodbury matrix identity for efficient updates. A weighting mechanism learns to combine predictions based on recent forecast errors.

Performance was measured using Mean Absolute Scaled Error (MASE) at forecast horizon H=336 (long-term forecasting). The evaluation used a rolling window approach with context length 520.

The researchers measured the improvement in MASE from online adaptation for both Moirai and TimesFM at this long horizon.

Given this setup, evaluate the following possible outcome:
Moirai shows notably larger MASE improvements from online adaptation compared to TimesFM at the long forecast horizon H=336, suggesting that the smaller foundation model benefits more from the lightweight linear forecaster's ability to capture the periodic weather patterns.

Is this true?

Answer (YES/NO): NO